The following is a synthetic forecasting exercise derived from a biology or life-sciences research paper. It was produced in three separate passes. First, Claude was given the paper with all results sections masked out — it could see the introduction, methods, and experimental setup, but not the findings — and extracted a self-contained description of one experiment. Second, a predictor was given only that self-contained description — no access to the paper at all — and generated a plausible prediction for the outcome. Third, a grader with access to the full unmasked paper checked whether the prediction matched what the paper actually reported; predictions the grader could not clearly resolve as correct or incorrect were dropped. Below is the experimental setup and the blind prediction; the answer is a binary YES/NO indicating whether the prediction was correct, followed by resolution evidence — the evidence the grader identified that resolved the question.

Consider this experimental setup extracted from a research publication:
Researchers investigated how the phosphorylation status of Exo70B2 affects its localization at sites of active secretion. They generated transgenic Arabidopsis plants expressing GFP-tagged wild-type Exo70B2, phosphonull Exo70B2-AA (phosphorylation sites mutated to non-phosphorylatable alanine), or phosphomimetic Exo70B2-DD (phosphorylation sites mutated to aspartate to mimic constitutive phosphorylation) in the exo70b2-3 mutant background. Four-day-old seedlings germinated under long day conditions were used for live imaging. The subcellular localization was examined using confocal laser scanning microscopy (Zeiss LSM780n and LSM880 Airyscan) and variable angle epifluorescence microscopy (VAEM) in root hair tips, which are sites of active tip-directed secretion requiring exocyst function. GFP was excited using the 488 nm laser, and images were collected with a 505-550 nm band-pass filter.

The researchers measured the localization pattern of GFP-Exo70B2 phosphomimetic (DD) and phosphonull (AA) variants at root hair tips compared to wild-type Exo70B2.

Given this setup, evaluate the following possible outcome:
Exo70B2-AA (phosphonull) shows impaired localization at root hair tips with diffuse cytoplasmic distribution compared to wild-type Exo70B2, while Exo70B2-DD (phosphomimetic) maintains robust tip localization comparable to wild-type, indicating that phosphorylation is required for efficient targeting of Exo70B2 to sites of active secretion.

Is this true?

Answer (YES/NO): NO